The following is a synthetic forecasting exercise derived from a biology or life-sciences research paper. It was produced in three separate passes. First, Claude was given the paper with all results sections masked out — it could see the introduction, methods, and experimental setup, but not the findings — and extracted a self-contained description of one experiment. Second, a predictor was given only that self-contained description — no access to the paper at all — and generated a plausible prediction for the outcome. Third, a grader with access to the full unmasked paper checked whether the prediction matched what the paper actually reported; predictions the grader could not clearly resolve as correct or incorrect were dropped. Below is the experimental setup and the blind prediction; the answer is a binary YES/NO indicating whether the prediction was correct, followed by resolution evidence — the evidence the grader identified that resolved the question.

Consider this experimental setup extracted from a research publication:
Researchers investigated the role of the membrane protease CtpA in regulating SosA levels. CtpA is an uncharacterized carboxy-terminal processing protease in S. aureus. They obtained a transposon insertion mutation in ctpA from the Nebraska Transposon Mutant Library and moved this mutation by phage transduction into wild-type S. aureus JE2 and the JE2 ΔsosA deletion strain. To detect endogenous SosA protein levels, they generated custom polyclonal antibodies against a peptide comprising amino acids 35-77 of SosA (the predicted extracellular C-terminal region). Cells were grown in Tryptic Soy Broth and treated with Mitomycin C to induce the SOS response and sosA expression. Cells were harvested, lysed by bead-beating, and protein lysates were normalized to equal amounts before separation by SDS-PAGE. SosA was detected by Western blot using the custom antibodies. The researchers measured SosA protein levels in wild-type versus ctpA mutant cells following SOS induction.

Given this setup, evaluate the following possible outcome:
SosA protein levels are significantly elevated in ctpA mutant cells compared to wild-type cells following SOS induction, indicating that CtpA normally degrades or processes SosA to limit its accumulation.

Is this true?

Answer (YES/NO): YES